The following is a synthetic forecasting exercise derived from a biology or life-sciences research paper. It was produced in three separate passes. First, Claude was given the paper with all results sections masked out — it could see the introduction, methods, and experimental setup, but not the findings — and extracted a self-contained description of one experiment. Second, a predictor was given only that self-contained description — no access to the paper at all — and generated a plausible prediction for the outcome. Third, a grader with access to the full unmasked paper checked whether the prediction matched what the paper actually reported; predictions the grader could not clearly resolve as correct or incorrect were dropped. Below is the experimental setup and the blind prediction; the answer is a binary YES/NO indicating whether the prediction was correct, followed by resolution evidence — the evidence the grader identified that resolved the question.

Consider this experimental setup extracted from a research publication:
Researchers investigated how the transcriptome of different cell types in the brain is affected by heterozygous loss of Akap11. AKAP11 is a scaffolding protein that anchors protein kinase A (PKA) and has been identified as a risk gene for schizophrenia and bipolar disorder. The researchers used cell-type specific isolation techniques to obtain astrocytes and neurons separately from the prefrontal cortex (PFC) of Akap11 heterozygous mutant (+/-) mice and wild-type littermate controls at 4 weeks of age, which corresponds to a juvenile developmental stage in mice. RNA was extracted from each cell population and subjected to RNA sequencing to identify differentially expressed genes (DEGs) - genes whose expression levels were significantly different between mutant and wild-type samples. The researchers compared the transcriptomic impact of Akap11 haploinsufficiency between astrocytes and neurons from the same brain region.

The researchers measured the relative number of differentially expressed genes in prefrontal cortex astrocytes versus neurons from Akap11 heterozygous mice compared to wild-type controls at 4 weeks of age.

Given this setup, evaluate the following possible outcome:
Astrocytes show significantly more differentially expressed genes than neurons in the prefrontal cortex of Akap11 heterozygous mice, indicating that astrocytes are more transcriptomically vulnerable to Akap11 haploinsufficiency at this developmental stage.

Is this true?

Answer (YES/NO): YES